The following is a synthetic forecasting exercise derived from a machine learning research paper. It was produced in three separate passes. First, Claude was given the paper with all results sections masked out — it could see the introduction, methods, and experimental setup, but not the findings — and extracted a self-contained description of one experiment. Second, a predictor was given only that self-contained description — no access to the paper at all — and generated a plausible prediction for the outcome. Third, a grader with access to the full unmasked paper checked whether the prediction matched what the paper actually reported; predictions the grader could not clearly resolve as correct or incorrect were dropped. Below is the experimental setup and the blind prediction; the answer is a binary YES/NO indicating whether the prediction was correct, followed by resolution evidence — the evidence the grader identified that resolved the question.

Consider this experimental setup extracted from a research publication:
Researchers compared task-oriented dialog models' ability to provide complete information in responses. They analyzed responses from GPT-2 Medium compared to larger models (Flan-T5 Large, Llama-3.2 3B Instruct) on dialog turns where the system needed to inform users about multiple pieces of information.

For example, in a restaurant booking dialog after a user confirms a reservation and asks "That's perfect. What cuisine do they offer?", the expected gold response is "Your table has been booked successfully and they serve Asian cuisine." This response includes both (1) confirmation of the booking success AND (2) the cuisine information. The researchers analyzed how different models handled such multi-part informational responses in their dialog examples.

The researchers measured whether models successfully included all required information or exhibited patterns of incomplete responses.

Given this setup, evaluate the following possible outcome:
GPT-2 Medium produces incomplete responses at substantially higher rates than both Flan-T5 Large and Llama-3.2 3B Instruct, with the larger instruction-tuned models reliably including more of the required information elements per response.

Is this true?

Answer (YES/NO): YES